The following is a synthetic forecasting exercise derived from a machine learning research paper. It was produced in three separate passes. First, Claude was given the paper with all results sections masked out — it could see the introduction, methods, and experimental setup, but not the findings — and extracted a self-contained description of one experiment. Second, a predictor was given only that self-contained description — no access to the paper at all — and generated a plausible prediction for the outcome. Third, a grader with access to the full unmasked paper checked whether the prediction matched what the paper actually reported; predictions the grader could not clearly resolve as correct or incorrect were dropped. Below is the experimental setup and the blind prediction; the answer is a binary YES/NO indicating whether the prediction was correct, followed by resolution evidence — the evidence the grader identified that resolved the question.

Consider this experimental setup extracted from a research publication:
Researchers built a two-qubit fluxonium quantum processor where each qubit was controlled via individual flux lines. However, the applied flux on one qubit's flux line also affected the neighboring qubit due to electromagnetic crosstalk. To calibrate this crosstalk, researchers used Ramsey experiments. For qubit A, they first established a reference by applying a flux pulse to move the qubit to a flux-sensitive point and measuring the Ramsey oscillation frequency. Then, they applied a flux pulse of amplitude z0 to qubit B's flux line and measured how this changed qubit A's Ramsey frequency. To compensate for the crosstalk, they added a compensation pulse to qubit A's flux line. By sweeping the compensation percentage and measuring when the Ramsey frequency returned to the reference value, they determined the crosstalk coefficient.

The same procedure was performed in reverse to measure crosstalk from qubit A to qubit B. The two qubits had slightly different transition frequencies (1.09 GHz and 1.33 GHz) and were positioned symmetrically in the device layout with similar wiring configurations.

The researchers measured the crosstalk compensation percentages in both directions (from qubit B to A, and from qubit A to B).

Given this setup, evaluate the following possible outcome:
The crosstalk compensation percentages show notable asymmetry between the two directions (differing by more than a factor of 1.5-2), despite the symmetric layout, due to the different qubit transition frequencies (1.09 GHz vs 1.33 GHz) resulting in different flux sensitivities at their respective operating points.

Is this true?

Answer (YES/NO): NO